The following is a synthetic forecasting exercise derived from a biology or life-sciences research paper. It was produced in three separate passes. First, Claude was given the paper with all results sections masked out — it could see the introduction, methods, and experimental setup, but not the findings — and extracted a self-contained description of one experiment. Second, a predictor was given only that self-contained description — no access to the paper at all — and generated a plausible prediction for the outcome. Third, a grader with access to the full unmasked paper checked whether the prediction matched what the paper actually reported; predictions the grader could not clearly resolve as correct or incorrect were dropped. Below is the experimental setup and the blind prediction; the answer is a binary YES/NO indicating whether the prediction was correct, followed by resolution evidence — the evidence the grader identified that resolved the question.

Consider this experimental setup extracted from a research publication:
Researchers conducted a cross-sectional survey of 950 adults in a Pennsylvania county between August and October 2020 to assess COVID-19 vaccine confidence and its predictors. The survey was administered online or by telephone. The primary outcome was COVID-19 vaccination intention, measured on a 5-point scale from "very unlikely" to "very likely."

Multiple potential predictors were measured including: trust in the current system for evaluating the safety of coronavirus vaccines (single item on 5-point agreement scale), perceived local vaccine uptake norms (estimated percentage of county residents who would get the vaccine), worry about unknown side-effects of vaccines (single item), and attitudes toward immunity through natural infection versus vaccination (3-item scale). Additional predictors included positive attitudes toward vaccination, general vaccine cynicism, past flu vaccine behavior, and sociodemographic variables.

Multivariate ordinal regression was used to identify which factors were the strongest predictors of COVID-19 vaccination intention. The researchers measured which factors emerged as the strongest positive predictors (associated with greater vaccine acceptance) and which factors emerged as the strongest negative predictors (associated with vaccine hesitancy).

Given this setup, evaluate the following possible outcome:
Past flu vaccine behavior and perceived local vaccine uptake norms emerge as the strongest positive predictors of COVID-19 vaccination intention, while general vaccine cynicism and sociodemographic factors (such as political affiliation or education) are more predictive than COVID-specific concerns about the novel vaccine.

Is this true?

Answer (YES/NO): NO